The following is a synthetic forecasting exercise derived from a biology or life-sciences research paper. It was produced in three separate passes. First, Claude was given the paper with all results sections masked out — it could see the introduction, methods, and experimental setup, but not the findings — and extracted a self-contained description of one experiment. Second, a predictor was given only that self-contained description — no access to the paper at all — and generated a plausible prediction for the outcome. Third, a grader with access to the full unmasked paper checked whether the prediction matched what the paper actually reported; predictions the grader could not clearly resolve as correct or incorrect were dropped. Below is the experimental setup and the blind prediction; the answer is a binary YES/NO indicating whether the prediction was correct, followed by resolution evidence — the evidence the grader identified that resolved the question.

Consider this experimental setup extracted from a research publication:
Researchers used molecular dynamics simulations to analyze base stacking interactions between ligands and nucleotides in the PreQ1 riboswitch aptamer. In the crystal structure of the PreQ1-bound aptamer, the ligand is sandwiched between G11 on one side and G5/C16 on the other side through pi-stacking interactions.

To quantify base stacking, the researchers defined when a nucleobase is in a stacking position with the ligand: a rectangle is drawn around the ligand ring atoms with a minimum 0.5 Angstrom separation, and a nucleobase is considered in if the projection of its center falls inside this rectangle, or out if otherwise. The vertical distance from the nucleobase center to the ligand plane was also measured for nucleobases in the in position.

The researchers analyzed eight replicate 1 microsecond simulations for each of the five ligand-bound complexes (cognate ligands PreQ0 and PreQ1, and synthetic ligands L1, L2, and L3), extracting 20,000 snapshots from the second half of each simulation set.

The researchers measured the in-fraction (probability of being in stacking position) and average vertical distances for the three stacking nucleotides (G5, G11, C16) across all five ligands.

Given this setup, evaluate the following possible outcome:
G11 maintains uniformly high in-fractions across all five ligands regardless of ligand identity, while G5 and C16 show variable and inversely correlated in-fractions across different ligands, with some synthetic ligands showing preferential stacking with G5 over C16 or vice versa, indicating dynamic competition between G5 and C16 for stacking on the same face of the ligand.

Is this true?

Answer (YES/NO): NO